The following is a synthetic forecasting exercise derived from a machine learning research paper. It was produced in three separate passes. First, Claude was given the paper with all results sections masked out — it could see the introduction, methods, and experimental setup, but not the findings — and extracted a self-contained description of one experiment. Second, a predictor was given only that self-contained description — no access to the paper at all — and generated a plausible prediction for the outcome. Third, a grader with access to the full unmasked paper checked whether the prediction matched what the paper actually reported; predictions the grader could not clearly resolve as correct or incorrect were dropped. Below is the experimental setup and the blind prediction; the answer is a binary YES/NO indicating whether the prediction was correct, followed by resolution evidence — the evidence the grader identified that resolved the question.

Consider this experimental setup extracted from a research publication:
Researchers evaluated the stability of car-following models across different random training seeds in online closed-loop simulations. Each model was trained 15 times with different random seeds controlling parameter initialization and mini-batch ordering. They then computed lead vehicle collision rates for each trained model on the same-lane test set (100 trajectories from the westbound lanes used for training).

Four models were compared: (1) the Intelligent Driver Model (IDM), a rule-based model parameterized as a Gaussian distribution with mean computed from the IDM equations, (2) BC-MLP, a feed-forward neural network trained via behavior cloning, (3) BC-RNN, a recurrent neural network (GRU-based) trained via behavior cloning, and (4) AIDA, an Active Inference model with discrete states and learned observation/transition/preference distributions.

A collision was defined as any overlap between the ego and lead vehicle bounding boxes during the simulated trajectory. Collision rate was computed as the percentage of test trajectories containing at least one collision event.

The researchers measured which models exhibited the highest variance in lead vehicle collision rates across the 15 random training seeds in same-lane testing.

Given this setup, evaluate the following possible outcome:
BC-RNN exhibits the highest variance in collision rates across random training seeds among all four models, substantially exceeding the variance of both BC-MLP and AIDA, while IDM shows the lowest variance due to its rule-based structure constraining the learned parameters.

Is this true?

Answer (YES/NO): NO